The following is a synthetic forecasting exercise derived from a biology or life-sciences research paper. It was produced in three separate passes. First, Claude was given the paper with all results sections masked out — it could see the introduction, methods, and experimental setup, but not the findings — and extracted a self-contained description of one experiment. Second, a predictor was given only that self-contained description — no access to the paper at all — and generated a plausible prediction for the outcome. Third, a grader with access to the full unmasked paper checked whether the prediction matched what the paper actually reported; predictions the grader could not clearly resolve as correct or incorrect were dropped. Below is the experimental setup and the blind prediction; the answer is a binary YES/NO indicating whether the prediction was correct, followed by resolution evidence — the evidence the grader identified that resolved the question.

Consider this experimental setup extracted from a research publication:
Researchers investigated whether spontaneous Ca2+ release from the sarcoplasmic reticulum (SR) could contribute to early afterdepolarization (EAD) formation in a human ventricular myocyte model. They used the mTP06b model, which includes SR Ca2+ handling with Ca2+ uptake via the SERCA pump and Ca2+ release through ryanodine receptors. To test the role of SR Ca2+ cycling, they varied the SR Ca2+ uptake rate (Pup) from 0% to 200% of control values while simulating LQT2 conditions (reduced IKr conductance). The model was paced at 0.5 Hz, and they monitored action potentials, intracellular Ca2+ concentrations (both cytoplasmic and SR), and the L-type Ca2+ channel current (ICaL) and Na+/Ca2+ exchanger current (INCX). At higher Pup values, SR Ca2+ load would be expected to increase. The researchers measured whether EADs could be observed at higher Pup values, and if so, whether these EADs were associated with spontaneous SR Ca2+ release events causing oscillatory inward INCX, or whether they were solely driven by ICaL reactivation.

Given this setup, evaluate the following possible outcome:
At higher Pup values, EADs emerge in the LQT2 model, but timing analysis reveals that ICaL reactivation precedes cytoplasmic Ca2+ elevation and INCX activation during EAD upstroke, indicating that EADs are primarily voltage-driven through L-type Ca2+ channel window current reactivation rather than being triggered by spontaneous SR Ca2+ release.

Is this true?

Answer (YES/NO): NO